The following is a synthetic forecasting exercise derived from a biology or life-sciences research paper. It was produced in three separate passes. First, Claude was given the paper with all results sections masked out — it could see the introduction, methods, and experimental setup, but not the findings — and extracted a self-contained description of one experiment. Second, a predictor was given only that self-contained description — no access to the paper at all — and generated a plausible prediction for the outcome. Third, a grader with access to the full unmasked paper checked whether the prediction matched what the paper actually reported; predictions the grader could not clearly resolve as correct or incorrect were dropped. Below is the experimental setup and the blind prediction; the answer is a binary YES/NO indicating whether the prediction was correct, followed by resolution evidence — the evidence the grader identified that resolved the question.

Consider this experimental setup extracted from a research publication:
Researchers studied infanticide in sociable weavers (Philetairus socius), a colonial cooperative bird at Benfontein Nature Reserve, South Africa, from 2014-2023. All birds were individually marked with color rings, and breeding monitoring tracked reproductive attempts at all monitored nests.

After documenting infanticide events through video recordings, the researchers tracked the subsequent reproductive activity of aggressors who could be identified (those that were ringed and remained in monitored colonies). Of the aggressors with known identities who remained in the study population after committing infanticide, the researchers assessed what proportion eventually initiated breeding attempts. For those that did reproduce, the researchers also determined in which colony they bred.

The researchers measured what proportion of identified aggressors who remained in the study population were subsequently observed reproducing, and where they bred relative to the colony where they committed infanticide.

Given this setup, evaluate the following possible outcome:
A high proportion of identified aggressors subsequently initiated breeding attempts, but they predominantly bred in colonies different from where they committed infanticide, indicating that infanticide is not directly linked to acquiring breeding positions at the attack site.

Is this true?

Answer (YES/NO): NO